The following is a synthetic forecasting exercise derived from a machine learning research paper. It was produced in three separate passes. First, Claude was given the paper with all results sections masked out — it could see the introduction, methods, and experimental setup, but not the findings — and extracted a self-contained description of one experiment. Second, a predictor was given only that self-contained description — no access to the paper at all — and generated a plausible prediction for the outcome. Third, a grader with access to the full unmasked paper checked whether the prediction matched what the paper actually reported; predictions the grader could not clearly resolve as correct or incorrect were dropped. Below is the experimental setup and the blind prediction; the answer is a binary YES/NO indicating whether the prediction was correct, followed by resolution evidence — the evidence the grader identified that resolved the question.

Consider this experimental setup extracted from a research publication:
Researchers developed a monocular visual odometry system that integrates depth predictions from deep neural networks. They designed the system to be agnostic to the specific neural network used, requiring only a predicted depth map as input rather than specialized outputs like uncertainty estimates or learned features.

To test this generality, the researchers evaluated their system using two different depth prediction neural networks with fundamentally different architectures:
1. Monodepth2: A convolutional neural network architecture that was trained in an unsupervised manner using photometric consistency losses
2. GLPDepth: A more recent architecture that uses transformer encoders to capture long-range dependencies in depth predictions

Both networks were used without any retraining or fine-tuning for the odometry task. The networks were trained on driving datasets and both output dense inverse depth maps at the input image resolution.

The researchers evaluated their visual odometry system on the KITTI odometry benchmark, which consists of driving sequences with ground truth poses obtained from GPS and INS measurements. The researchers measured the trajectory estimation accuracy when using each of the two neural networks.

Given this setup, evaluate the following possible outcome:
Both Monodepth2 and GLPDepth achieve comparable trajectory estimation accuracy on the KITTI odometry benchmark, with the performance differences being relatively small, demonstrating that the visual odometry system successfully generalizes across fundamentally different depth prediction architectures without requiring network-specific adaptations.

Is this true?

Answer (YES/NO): NO